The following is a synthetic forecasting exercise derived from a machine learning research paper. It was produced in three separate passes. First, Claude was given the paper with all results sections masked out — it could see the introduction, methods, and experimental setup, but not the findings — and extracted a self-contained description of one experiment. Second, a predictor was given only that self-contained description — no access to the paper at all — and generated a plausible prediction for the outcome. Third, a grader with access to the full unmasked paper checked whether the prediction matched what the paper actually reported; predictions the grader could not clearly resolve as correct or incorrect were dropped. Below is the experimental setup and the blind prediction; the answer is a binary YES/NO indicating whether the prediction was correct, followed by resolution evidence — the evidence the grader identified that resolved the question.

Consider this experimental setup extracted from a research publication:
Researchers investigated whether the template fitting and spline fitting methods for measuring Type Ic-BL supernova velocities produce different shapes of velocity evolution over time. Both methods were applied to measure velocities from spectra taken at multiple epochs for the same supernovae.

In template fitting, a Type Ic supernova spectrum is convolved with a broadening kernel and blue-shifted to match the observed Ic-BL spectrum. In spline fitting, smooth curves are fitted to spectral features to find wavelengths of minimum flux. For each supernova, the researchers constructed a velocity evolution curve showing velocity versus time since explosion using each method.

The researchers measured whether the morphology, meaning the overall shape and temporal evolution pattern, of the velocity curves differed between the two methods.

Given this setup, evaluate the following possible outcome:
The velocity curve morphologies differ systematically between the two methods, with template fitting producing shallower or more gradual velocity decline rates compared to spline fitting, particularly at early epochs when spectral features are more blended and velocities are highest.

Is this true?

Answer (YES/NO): NO